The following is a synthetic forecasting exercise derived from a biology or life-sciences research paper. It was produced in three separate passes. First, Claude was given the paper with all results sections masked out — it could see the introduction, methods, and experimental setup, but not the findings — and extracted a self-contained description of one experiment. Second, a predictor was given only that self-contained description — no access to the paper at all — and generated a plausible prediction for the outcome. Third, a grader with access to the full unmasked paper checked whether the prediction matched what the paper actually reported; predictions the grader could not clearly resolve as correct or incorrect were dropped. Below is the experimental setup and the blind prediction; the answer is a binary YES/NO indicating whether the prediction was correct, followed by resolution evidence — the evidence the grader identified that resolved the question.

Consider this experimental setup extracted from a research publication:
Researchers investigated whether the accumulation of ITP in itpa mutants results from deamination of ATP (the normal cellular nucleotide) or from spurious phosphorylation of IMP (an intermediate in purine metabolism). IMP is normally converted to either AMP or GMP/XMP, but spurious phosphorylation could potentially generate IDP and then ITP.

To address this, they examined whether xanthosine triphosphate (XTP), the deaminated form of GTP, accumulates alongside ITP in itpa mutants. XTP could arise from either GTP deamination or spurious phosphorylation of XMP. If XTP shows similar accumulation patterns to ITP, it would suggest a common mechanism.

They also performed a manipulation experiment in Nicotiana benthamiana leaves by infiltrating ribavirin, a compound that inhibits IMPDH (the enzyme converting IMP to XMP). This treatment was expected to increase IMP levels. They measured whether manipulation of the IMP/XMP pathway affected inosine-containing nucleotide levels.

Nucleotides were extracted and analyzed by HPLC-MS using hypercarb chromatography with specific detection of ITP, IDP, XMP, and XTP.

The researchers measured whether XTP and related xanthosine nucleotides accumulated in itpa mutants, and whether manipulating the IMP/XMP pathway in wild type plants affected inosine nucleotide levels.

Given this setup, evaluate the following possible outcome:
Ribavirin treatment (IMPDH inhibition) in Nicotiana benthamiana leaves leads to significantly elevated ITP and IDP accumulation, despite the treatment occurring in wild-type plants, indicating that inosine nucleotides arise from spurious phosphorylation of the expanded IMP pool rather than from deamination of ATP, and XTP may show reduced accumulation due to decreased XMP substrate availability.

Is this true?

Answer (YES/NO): NO